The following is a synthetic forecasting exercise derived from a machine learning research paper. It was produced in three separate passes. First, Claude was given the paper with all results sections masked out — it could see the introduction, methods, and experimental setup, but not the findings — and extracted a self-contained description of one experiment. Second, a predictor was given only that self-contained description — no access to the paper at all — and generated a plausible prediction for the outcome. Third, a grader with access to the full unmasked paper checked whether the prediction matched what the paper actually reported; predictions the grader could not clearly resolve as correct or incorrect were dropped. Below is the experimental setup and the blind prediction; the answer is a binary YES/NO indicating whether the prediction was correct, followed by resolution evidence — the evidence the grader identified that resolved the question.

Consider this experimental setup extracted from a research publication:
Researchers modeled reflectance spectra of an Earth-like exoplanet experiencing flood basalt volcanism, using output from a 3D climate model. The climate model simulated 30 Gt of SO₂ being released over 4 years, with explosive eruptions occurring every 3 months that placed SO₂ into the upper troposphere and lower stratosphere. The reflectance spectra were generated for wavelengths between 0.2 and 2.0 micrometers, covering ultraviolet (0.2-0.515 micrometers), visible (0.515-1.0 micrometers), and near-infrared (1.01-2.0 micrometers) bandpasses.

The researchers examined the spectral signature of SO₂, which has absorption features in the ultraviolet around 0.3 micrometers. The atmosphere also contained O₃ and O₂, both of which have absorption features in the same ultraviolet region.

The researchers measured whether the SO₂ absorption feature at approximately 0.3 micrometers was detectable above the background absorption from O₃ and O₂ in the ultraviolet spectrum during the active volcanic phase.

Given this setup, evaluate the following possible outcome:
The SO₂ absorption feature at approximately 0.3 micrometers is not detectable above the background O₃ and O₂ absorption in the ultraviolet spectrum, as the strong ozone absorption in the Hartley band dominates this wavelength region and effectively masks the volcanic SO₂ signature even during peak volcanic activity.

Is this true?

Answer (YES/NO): YES